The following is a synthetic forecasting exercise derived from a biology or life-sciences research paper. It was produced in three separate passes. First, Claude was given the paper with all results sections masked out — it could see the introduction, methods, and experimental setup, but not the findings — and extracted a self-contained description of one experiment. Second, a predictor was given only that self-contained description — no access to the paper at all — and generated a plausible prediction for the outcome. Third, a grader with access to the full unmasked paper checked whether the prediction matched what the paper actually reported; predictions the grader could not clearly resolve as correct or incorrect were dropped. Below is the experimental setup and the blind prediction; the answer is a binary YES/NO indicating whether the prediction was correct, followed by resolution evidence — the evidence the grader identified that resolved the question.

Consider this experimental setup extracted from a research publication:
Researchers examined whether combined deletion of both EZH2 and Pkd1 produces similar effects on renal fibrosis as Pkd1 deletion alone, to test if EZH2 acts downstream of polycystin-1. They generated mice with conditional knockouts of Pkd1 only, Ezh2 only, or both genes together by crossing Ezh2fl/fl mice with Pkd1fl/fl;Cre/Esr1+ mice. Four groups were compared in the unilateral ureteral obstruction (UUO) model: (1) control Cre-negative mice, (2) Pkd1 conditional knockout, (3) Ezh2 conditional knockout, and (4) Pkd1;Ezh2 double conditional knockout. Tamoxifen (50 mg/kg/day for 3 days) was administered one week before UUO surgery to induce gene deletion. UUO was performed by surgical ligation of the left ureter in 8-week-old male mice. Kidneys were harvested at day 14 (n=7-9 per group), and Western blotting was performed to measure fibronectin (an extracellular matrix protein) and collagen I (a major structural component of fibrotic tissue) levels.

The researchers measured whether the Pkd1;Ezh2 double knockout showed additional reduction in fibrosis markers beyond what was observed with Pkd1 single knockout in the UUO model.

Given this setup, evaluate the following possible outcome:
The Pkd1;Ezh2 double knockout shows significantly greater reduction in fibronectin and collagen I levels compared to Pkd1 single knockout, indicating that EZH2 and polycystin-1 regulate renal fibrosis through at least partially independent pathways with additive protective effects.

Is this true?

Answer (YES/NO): NO